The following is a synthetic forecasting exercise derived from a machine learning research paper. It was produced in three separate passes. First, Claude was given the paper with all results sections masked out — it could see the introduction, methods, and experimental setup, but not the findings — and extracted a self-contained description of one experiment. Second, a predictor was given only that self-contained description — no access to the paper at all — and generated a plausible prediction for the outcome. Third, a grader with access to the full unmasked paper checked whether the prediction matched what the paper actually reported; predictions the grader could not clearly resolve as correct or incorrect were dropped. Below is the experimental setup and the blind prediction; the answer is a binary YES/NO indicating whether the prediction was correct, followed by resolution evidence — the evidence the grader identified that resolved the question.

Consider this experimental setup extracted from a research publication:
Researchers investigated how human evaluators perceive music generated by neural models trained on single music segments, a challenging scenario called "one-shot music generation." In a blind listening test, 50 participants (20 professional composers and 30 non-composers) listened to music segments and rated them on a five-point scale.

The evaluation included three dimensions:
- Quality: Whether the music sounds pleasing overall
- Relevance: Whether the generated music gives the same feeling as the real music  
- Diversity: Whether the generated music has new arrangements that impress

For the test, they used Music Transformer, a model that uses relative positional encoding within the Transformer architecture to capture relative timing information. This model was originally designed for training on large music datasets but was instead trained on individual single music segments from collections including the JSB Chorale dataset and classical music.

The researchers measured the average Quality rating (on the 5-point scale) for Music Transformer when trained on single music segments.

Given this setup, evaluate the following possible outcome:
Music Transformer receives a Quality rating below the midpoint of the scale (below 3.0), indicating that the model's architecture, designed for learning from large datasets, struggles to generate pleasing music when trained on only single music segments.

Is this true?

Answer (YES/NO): YES